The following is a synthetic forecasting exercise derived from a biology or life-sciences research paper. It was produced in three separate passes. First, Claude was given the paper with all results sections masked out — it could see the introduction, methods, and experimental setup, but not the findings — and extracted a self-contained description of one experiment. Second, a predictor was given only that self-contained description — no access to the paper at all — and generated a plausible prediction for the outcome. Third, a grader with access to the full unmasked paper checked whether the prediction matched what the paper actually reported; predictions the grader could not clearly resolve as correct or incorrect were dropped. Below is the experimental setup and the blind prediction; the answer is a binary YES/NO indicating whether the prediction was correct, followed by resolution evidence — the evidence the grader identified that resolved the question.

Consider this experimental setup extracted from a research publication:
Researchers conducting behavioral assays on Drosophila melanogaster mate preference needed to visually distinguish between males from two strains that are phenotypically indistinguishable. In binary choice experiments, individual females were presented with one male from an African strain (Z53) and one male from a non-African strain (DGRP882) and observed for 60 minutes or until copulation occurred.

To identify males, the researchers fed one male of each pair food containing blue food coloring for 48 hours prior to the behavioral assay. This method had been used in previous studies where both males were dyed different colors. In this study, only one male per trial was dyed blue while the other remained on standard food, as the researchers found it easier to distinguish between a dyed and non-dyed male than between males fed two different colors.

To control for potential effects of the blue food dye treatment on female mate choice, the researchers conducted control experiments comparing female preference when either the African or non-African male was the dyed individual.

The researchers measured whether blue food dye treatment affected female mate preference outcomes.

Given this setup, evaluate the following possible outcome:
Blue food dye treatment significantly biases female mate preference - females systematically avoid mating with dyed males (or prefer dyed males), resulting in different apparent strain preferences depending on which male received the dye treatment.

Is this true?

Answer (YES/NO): NO